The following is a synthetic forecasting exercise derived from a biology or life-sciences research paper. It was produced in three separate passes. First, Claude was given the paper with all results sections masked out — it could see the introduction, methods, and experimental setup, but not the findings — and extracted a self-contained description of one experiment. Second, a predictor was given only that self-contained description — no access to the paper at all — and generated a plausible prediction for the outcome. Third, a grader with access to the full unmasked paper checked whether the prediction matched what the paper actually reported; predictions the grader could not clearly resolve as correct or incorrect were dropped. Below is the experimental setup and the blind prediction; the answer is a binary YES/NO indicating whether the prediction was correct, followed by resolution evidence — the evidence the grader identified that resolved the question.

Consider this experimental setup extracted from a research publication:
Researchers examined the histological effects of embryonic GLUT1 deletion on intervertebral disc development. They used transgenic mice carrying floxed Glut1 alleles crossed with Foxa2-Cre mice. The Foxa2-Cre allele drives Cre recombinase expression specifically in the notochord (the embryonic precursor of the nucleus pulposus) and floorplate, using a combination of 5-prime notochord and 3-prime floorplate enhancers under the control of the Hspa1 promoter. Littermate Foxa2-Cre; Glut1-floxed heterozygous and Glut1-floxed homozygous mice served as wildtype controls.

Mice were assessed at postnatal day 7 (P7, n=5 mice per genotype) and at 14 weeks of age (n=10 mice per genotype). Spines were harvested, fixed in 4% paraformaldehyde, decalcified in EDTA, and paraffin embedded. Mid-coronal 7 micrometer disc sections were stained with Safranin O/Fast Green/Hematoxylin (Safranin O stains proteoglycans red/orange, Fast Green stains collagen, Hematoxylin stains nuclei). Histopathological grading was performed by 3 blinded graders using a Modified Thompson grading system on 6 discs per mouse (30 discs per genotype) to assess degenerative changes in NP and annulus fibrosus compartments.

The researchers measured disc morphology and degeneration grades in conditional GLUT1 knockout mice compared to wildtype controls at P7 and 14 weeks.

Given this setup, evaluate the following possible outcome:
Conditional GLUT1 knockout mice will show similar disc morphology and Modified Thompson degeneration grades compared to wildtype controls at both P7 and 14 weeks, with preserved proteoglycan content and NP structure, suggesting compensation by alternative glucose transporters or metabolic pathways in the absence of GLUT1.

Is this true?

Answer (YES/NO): YES